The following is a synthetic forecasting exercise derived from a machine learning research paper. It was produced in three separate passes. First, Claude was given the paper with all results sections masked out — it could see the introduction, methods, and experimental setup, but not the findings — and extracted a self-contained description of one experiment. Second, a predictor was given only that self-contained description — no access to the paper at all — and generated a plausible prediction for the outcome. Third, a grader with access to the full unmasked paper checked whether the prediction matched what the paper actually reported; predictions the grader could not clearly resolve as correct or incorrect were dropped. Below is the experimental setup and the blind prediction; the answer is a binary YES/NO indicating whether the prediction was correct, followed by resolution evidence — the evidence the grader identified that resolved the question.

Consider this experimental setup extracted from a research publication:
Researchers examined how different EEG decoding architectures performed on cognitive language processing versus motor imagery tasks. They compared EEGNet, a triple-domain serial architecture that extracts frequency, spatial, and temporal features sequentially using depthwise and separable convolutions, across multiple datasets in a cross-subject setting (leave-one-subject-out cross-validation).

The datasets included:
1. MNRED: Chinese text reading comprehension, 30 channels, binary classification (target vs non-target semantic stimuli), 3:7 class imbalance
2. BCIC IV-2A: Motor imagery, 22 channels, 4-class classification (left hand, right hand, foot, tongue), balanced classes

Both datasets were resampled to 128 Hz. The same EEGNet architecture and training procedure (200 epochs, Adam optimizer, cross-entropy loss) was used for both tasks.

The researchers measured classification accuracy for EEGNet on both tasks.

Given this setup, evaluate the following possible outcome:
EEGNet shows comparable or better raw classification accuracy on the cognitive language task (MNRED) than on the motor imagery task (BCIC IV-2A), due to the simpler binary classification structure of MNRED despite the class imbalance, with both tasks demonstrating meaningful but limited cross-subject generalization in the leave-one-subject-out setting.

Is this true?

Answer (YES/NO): YES